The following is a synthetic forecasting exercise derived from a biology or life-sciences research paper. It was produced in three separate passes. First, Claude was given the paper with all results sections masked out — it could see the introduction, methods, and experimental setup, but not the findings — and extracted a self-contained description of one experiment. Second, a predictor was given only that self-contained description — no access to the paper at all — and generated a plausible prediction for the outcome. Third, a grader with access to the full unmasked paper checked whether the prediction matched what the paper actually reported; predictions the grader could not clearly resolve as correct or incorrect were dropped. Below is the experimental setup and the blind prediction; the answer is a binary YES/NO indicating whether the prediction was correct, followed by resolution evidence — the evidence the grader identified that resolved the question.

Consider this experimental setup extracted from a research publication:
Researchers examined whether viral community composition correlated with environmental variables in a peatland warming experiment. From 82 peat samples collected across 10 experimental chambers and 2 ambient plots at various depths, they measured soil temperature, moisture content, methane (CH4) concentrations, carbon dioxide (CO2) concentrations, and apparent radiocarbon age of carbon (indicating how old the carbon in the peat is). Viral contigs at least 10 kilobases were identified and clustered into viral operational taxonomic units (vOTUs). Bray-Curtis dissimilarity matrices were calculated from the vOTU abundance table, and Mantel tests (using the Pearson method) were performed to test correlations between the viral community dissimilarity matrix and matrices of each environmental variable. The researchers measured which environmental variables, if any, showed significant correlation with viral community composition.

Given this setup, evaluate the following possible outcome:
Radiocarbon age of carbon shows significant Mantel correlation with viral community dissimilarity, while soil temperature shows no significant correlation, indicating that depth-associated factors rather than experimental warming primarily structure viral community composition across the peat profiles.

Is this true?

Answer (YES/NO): NO